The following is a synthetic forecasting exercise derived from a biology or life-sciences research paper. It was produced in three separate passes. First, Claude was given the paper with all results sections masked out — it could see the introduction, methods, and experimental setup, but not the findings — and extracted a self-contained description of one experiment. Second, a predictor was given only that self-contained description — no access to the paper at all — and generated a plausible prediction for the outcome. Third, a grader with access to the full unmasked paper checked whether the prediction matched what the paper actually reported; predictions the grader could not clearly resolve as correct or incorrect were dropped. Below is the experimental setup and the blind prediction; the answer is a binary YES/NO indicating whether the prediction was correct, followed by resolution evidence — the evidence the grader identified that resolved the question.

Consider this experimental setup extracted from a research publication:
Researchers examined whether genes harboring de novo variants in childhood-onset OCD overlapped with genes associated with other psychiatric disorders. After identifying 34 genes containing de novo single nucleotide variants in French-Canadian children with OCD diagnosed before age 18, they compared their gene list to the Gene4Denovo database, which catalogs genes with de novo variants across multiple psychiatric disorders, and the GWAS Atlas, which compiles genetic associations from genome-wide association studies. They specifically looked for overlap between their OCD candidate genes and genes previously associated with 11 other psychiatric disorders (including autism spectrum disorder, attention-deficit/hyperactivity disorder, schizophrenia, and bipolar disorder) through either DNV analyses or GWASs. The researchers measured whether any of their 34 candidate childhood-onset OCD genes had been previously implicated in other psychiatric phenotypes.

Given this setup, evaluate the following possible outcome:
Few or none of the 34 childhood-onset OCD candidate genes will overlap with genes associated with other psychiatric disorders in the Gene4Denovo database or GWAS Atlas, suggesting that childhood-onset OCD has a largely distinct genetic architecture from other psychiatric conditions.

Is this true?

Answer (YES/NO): NO